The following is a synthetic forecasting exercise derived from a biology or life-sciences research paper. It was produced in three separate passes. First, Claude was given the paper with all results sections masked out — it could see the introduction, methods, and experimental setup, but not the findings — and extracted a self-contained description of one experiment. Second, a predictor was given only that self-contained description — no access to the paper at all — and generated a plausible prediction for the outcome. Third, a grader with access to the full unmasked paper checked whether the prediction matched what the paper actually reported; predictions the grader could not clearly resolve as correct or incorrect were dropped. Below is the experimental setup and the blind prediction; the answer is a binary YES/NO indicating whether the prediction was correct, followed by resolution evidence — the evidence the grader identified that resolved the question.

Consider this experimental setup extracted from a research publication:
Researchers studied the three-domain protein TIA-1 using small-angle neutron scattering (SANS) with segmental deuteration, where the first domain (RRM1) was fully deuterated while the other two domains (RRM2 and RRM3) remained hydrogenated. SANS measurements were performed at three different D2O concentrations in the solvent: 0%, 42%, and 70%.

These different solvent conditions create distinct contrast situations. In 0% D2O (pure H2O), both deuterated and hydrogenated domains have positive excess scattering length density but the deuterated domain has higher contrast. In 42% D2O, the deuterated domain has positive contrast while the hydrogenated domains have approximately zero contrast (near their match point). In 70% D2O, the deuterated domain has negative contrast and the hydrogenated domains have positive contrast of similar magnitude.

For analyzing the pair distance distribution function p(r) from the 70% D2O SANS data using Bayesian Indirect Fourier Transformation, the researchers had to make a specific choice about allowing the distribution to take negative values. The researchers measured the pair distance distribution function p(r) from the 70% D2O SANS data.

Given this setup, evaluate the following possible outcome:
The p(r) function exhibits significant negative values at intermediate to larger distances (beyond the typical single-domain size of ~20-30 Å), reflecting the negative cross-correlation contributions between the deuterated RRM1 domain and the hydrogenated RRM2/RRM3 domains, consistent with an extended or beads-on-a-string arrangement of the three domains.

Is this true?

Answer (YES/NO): YES